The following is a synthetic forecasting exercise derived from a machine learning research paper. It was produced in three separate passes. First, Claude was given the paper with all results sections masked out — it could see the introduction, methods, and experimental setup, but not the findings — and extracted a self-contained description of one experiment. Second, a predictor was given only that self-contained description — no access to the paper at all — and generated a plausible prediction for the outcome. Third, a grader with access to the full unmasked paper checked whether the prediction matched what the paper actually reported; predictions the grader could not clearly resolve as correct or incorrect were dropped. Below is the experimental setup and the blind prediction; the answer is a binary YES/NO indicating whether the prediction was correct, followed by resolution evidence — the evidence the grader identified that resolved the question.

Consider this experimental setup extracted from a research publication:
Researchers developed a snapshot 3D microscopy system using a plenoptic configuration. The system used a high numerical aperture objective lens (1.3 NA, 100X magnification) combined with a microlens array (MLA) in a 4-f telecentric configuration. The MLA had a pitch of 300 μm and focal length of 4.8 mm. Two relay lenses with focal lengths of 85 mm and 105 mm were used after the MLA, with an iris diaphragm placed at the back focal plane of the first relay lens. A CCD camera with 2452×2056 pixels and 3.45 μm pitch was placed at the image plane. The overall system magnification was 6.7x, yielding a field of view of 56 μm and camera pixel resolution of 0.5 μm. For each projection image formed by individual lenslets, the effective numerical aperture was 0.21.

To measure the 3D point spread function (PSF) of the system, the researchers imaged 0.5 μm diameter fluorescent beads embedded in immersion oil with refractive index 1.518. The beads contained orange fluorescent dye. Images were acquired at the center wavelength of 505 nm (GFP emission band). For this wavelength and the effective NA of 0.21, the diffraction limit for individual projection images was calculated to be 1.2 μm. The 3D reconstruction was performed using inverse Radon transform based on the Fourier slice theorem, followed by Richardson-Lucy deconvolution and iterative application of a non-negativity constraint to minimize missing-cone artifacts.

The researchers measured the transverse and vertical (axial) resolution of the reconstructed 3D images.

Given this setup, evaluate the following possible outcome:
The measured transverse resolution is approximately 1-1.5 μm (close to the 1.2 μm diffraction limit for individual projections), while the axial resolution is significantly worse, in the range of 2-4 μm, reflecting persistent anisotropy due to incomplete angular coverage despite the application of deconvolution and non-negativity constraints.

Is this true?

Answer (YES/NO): NO